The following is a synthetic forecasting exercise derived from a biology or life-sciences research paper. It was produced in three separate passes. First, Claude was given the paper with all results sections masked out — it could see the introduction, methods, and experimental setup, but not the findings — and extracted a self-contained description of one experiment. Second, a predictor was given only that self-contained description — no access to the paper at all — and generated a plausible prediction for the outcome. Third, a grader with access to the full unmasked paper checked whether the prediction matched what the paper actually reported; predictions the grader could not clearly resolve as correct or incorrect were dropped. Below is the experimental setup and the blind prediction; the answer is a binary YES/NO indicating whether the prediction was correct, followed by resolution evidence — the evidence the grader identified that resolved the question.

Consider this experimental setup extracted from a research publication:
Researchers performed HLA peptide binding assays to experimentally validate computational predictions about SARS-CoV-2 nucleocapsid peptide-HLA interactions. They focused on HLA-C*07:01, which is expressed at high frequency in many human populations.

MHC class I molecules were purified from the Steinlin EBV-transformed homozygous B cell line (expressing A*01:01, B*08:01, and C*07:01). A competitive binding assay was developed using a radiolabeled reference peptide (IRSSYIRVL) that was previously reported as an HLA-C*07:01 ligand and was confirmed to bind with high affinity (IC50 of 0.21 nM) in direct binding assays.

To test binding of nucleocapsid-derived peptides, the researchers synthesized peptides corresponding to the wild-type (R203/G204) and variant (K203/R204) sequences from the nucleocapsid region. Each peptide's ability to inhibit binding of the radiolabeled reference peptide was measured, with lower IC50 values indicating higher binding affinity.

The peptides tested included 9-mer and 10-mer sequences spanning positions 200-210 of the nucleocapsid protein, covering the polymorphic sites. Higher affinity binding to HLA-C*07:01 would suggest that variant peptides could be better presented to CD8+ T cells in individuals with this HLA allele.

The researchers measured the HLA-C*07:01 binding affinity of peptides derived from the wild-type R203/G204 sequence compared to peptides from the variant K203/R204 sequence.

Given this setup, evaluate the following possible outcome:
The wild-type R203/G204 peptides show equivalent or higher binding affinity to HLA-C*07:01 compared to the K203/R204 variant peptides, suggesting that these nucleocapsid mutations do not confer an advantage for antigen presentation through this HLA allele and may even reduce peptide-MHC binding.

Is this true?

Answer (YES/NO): NO